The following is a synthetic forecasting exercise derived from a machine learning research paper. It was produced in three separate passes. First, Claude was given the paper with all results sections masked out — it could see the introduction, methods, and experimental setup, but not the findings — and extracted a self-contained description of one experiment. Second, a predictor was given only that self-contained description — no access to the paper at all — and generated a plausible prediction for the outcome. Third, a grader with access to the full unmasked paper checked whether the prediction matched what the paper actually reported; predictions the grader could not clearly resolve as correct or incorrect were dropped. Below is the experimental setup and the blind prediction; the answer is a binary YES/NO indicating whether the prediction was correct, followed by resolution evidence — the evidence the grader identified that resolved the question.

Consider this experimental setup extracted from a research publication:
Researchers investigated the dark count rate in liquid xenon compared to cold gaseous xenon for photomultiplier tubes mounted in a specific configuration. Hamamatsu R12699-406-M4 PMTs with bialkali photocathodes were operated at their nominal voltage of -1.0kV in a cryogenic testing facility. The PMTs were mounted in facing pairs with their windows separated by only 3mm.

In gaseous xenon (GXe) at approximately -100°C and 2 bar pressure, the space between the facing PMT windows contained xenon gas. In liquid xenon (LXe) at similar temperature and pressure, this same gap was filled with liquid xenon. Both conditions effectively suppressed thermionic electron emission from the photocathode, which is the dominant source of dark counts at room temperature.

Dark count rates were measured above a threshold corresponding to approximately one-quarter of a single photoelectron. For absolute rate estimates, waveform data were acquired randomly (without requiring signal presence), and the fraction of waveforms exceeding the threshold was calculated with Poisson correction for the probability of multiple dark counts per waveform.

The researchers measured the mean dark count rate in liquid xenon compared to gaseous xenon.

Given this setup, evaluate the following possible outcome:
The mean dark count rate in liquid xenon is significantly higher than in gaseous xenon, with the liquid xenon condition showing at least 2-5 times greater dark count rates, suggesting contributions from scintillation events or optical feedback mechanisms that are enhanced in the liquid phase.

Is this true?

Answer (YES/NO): YES